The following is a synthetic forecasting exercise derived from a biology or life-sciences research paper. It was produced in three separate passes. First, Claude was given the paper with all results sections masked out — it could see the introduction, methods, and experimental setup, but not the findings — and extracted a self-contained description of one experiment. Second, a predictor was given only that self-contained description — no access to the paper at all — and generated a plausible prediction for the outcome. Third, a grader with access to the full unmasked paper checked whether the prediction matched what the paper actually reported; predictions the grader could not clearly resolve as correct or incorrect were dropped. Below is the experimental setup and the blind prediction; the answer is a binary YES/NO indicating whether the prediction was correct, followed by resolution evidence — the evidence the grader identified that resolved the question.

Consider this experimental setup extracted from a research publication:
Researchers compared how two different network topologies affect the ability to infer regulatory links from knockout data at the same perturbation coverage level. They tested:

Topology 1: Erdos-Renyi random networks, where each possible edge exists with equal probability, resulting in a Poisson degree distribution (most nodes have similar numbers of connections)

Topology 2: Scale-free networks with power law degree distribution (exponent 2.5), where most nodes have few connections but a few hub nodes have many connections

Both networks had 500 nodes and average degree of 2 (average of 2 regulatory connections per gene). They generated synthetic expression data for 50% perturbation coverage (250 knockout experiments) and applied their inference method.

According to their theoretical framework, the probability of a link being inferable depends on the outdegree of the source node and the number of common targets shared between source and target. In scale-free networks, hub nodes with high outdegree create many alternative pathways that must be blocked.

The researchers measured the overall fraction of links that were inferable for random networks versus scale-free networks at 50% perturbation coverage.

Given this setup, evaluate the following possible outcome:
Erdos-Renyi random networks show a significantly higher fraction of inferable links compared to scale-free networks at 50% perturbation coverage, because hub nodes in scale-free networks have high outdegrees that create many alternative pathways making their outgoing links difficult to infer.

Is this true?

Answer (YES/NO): YES